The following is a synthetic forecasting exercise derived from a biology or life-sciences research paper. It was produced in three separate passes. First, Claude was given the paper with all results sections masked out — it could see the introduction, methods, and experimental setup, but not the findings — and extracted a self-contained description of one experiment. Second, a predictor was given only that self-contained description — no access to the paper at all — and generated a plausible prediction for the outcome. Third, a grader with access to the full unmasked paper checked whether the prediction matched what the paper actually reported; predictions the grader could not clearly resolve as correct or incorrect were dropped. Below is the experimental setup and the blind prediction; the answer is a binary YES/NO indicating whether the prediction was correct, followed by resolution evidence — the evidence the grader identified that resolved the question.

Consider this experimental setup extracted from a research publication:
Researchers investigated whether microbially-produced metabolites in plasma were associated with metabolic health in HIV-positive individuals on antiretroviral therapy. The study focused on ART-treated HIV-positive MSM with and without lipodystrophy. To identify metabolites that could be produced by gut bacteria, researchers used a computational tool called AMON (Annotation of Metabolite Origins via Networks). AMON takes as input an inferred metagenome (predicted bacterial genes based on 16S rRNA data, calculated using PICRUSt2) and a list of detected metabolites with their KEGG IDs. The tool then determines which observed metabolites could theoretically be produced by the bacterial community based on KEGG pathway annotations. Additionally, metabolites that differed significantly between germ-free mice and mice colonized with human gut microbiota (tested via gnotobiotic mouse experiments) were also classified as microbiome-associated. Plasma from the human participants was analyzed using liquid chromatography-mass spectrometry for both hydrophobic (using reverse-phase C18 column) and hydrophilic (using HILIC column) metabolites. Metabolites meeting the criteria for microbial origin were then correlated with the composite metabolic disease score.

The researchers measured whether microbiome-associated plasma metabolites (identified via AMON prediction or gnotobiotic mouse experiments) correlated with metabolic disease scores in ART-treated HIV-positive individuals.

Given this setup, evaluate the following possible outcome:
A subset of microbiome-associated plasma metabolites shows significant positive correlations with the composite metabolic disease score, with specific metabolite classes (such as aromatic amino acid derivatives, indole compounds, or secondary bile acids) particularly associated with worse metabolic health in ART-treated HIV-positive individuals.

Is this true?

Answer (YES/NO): NO